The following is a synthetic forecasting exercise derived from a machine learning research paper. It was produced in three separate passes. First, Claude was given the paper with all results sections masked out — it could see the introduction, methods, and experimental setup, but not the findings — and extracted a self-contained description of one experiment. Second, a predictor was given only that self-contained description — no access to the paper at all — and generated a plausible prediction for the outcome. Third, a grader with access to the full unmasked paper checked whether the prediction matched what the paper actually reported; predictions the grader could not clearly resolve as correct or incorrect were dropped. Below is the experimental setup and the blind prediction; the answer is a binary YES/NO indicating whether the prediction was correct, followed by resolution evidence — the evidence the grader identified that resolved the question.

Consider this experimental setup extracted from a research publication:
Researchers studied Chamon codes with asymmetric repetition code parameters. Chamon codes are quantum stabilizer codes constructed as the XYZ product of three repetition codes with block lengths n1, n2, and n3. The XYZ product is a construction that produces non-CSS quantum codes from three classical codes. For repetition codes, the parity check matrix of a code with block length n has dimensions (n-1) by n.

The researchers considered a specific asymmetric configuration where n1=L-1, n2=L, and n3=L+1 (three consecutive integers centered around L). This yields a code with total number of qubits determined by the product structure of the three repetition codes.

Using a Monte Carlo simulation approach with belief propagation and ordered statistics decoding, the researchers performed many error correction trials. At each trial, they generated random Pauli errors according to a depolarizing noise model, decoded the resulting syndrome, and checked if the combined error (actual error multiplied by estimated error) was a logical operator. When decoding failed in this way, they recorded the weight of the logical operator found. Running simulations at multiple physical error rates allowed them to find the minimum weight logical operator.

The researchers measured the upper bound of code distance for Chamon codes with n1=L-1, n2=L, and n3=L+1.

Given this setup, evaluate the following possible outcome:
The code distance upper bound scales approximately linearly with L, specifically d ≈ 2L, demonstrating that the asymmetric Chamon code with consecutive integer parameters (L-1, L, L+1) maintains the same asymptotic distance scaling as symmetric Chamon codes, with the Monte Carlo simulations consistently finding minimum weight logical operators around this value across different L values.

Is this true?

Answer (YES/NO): NO